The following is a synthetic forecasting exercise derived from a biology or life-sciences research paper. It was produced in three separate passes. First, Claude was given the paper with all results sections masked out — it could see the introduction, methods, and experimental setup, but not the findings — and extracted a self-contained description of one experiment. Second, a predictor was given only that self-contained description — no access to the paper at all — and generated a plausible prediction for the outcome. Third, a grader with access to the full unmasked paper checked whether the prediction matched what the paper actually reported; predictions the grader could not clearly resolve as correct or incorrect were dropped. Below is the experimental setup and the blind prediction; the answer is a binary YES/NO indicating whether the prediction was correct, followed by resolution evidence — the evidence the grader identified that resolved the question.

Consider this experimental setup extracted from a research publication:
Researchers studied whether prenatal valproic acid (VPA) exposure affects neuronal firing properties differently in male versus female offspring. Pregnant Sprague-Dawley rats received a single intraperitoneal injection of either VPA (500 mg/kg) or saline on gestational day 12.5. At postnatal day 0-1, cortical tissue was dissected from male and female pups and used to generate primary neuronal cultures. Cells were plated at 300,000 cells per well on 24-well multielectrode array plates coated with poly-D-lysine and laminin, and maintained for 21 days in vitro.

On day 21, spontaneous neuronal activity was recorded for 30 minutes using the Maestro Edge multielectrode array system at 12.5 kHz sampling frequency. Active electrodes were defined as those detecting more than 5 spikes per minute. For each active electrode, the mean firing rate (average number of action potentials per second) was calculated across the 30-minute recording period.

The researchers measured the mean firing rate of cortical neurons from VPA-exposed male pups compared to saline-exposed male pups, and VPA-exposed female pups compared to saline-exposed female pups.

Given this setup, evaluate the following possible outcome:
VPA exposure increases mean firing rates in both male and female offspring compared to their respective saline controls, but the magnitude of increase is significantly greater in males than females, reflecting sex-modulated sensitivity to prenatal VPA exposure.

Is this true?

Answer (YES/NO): NO